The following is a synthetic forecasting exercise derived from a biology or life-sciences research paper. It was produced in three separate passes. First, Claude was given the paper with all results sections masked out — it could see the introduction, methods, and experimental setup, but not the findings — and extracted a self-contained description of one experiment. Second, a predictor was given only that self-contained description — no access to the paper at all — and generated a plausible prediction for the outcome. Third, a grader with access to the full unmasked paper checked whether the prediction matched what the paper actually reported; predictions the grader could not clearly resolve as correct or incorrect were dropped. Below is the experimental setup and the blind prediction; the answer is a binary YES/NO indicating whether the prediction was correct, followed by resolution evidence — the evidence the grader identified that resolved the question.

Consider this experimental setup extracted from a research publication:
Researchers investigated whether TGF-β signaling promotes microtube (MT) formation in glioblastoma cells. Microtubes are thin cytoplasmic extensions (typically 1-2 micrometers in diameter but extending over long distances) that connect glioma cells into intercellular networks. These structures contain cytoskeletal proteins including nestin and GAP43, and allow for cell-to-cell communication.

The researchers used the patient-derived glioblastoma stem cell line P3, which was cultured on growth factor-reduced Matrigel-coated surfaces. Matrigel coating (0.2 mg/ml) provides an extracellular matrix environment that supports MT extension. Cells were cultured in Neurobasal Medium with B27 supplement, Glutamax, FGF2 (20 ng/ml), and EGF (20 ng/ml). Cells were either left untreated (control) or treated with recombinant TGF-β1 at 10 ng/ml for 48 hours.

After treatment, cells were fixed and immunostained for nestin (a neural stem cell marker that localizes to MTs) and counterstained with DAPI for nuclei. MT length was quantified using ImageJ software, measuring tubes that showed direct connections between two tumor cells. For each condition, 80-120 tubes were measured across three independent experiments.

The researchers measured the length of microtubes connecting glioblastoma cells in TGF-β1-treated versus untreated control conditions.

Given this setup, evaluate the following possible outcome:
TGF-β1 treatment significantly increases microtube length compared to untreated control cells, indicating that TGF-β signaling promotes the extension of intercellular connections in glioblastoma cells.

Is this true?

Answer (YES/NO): YES